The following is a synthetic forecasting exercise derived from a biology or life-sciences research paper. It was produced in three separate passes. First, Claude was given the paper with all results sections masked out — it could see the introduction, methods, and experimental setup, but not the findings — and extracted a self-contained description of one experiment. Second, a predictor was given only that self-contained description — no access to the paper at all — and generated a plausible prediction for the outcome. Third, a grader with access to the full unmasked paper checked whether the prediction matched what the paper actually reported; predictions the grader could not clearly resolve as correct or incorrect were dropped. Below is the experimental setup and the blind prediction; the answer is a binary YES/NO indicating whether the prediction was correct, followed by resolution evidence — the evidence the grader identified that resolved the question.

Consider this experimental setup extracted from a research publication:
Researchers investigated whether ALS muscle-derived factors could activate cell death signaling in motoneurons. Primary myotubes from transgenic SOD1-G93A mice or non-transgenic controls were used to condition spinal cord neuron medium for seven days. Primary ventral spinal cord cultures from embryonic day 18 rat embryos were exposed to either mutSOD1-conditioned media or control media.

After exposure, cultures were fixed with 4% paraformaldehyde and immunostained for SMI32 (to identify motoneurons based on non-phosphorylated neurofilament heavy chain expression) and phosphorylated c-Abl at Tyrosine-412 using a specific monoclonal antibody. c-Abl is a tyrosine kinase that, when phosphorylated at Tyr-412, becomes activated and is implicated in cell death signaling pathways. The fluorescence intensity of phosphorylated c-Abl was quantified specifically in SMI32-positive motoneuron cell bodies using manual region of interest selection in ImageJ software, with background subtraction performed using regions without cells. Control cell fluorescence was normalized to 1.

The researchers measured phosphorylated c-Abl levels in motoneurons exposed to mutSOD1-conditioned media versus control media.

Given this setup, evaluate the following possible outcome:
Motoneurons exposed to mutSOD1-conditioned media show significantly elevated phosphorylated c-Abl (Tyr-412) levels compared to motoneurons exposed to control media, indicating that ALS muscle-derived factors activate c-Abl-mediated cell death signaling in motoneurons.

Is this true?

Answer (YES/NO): YES